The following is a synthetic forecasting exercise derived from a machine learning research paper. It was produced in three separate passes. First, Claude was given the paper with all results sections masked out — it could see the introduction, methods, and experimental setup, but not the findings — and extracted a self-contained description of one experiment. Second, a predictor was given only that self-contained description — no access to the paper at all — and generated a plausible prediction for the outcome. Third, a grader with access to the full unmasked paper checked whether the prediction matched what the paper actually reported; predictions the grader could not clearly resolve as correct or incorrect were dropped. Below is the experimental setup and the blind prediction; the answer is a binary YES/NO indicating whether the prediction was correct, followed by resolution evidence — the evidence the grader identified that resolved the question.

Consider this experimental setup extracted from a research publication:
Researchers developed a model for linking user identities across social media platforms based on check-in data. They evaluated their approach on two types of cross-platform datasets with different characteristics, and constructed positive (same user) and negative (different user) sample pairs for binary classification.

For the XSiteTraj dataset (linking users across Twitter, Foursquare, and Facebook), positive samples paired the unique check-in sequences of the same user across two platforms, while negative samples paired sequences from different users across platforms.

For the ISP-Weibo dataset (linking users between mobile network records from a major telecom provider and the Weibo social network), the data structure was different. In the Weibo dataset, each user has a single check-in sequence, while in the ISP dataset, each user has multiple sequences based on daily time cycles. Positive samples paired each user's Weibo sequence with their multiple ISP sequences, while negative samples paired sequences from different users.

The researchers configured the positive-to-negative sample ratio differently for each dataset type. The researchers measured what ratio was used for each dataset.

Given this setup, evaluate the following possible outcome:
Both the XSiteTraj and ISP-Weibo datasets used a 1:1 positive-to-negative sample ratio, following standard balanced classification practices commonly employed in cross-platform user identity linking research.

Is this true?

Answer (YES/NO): NO